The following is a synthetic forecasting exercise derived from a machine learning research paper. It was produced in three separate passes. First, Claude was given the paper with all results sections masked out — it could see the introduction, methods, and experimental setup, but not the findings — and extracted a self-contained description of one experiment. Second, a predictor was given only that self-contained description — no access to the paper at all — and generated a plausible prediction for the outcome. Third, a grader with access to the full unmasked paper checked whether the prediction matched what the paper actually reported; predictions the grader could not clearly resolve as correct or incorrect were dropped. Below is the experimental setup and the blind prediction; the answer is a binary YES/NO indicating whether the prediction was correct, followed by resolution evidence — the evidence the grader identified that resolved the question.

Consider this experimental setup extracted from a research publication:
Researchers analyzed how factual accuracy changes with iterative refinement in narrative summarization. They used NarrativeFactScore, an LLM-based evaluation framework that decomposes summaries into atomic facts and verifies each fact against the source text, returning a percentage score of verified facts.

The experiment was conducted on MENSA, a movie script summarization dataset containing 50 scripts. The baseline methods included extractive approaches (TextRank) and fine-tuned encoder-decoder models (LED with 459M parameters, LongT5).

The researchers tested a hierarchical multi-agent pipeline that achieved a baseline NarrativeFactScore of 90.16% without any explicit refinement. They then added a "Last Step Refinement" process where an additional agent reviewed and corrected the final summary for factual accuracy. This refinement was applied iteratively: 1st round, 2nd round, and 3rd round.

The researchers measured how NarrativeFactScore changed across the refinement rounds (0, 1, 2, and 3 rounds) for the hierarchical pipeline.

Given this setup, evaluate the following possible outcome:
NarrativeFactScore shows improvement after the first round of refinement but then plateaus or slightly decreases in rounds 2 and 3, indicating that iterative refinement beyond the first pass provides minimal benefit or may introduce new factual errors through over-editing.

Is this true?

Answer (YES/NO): NO